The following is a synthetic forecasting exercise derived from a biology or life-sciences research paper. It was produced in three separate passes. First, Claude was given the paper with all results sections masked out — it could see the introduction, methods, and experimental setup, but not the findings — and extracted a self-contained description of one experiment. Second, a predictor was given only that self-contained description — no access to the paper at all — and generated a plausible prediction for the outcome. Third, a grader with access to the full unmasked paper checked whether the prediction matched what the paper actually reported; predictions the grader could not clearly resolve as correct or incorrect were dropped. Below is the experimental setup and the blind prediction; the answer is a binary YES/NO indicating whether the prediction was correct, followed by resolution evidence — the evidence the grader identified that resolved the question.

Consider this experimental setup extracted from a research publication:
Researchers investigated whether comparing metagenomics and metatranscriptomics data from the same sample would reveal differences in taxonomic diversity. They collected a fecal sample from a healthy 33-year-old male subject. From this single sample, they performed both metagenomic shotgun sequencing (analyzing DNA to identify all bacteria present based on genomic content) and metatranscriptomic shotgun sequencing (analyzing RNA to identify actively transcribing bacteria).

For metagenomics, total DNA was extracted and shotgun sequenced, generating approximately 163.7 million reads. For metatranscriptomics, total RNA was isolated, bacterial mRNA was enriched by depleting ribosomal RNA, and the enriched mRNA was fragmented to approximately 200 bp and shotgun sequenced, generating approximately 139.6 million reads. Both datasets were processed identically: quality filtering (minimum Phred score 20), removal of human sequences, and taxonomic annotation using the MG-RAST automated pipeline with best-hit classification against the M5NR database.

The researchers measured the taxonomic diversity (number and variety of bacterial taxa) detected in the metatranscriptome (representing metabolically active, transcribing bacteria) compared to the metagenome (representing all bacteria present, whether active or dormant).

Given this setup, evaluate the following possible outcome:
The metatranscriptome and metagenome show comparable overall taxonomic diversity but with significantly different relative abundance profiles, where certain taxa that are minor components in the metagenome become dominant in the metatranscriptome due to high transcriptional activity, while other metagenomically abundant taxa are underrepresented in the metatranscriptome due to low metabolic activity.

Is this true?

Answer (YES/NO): NO